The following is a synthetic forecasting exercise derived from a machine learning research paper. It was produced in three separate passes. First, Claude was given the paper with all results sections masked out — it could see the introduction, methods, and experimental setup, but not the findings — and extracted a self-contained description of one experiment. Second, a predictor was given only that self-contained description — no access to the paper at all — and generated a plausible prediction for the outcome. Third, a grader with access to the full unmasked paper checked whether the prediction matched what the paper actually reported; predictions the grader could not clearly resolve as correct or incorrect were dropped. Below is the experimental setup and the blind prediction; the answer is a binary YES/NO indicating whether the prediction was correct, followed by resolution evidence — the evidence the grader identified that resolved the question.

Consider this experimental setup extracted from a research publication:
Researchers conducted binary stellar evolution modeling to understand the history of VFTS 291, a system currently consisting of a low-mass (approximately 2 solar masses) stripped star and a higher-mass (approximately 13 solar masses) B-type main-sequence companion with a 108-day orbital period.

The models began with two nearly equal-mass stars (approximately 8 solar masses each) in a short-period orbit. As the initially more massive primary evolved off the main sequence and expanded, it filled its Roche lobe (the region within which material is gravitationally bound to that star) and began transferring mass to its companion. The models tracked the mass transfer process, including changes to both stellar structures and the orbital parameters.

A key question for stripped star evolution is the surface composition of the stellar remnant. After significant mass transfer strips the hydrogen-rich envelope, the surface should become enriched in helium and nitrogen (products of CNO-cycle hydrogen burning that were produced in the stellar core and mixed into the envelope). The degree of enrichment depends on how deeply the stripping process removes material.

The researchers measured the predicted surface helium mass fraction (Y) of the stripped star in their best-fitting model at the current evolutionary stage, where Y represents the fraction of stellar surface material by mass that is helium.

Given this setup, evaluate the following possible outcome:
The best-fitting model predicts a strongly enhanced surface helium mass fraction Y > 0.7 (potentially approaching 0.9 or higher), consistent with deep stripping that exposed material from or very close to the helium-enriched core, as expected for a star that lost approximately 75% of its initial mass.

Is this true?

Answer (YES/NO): NO